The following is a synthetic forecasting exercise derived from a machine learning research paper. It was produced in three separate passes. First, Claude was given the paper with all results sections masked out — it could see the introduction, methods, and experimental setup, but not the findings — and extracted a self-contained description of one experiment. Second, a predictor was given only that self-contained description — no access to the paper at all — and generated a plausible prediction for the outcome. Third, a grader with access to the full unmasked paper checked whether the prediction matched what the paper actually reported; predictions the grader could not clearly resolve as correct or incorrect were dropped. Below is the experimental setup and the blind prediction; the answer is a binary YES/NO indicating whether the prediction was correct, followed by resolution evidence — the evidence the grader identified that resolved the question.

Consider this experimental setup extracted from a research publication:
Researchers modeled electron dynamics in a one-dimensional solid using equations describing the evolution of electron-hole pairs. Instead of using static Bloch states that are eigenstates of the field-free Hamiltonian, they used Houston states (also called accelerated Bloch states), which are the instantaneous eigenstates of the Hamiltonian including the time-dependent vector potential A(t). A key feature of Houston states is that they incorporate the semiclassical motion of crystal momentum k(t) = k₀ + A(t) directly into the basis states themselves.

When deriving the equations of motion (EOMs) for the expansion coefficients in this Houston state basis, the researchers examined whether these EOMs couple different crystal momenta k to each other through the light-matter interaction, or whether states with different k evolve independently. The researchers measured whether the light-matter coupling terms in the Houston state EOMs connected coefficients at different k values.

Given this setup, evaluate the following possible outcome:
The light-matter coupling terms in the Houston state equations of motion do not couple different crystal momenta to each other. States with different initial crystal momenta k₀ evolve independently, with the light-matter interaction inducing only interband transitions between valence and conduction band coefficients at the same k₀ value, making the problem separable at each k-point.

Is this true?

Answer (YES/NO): YES